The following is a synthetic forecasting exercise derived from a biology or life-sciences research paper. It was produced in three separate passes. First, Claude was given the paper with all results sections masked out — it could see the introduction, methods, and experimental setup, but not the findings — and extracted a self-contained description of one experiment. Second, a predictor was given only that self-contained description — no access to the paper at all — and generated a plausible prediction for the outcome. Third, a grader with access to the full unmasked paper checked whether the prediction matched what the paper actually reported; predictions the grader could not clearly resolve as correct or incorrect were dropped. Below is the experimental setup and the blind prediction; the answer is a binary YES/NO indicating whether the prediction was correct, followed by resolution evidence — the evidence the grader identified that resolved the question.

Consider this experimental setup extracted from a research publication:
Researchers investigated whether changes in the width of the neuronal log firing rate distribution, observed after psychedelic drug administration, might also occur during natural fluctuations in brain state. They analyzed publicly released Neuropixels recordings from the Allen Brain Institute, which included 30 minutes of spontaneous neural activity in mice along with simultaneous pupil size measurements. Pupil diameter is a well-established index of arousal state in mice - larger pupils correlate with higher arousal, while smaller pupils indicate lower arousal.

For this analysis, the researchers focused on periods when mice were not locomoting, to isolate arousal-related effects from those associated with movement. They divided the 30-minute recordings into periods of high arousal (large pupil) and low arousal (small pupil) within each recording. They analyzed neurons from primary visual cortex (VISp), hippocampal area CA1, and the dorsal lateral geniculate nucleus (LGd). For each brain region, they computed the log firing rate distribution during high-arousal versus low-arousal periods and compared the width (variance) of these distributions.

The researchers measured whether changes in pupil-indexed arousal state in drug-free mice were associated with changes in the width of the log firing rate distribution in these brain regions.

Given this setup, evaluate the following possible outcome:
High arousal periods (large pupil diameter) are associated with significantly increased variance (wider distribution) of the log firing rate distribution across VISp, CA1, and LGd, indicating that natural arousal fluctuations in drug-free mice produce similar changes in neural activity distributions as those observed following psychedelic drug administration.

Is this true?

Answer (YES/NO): NO